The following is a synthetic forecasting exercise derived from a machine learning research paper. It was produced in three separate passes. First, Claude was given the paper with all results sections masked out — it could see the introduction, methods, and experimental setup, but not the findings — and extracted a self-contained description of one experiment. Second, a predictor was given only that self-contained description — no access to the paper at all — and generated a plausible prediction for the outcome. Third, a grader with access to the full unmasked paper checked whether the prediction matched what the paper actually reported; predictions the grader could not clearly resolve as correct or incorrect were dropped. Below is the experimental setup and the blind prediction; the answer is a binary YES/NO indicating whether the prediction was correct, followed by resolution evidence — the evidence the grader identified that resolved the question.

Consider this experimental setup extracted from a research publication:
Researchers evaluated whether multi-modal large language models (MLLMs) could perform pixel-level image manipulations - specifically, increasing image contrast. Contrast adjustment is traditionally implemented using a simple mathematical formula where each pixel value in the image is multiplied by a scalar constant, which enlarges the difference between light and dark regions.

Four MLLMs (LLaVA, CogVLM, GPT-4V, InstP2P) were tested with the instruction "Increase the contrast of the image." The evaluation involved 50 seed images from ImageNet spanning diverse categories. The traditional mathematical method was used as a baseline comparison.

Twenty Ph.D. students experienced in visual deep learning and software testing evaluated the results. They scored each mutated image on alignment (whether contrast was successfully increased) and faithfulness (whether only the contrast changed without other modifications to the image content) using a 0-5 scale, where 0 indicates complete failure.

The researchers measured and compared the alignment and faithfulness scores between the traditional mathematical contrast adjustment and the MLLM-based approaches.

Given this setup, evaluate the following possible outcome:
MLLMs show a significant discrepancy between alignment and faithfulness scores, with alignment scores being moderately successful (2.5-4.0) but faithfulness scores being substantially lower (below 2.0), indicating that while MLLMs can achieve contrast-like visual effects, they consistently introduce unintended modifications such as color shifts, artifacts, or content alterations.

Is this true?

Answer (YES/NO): NO